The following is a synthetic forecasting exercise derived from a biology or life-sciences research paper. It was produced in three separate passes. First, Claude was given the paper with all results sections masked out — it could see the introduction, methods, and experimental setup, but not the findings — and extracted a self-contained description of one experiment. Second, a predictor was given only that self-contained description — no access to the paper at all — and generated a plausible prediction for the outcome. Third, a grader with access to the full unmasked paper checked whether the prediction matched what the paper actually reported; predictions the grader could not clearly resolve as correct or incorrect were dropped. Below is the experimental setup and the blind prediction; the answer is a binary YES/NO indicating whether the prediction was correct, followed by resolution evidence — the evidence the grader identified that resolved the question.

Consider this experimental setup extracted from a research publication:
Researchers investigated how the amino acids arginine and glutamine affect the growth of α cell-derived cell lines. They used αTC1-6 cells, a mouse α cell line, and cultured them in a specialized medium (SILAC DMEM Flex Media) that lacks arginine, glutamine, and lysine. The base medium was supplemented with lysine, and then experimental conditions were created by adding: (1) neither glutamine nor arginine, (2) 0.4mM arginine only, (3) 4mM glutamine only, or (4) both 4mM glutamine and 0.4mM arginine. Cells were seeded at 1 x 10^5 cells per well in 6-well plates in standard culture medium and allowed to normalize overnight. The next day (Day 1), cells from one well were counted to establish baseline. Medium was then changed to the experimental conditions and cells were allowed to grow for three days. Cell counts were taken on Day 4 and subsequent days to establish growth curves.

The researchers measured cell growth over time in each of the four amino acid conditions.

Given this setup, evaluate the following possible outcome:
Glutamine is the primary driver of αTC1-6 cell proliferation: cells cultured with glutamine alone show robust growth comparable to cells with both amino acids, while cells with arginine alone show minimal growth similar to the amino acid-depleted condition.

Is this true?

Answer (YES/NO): NO